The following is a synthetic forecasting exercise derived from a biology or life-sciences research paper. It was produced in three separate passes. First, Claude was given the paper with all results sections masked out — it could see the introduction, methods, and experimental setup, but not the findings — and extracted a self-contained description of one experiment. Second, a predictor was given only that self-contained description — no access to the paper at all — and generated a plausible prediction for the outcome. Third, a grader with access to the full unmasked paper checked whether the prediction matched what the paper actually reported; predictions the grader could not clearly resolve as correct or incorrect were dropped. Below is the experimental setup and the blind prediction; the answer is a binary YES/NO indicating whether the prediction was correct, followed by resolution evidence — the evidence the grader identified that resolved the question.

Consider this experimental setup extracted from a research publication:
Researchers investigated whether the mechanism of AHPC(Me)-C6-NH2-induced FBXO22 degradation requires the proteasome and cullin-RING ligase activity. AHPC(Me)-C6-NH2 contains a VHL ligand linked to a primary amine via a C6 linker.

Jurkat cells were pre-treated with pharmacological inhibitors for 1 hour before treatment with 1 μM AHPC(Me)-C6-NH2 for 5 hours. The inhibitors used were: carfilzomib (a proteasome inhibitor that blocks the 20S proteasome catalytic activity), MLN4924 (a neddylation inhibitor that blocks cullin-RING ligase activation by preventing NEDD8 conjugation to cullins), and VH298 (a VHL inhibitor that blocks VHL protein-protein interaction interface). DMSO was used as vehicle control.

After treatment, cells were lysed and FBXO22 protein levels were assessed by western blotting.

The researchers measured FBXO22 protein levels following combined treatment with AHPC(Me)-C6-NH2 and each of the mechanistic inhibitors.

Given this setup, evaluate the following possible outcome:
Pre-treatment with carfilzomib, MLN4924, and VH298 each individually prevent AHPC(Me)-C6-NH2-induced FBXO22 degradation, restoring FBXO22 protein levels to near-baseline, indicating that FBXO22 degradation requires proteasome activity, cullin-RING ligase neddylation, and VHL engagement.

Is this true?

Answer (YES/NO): YES